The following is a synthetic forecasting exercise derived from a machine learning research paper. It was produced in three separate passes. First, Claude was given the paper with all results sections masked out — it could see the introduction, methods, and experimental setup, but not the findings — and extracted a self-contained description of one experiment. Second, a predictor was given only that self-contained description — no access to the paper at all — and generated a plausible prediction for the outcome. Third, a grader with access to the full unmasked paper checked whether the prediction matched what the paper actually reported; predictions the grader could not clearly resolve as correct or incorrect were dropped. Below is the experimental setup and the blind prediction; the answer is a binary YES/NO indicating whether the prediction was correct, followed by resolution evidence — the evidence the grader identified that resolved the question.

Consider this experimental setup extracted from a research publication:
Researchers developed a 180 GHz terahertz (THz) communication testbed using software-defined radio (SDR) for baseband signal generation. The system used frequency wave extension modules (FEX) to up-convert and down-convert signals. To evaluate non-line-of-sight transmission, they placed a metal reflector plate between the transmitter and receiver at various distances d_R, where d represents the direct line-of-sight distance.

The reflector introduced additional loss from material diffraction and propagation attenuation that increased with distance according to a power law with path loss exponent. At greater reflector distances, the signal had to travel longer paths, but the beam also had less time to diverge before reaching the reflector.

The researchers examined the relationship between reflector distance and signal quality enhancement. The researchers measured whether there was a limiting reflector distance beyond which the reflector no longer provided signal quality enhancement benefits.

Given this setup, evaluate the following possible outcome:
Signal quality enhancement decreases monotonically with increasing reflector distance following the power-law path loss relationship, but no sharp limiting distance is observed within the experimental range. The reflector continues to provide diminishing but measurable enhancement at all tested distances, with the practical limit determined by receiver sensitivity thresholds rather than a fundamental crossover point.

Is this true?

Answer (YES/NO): NO